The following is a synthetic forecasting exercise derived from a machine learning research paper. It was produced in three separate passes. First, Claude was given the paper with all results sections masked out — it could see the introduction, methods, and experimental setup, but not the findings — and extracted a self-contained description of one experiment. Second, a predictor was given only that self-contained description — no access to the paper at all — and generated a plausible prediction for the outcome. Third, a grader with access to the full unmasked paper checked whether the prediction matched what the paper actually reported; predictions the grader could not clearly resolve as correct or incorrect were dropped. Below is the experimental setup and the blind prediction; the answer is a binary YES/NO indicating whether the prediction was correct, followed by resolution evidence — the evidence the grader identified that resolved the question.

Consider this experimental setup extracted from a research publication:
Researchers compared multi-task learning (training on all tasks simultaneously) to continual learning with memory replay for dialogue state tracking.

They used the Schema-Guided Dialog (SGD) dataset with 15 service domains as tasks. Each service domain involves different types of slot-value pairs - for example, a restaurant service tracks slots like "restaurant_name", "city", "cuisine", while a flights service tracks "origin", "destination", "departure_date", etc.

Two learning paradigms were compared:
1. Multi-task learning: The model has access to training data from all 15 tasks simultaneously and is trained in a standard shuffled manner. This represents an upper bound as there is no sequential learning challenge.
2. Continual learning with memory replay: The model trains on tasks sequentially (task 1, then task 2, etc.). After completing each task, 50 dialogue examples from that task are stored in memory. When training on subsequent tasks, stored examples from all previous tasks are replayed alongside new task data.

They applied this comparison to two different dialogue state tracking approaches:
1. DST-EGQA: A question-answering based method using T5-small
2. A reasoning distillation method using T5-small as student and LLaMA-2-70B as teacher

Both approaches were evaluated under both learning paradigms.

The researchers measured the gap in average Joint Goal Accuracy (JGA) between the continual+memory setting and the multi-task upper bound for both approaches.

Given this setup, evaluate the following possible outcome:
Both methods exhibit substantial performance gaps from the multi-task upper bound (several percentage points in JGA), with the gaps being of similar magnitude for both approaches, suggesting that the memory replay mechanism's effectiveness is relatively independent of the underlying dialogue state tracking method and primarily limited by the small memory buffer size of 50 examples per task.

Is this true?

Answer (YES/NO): NO